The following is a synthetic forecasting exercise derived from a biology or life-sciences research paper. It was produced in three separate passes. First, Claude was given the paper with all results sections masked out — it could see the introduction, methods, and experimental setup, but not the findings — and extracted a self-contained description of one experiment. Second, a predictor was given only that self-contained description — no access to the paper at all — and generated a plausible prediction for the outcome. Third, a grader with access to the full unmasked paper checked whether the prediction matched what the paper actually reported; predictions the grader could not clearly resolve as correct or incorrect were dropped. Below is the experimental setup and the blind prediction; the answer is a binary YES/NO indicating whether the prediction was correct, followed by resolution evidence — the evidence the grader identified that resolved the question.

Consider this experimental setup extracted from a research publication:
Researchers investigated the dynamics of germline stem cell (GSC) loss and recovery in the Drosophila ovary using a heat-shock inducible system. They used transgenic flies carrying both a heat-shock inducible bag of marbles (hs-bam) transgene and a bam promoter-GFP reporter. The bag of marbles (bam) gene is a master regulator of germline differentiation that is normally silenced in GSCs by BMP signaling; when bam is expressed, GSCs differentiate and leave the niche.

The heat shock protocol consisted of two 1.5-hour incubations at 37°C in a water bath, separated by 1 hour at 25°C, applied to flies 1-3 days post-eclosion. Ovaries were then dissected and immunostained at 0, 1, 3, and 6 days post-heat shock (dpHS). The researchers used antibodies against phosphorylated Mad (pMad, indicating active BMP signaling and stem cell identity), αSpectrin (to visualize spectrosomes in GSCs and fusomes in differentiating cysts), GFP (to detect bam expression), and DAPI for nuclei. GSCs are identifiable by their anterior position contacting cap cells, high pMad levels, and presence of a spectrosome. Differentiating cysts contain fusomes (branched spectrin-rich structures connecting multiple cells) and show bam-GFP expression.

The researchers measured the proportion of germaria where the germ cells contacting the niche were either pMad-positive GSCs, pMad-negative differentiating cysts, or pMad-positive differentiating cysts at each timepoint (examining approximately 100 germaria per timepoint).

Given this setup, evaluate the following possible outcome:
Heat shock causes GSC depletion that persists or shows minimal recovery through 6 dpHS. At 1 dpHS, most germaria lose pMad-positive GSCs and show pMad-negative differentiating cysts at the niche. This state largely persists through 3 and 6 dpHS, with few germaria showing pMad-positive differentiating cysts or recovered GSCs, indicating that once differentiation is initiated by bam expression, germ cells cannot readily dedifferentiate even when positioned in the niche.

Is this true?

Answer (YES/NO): NO